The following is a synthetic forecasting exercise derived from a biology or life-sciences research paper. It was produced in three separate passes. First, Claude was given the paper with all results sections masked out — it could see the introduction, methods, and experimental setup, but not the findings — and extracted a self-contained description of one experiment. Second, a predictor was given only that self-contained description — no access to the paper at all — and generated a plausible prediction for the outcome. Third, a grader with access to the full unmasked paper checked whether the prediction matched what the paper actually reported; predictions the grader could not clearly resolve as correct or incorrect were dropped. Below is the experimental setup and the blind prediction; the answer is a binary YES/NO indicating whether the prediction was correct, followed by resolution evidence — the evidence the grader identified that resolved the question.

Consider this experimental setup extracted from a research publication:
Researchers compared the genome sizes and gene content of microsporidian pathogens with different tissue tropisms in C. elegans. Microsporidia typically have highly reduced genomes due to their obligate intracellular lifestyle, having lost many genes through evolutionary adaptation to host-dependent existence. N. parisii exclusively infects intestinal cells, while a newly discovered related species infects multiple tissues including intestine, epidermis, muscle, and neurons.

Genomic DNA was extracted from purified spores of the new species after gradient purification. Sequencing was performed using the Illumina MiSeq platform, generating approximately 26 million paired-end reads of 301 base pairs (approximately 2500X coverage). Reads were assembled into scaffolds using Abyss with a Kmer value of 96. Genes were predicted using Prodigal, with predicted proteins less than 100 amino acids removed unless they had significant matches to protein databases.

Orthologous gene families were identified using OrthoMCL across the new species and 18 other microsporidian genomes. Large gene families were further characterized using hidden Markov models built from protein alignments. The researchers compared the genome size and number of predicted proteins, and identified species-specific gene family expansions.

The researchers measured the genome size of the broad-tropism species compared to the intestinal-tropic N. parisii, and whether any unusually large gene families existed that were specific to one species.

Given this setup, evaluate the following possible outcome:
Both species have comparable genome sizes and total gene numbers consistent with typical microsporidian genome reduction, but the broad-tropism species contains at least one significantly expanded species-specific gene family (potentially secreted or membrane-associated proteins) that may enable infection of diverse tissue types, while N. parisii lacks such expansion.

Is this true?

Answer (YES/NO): NO